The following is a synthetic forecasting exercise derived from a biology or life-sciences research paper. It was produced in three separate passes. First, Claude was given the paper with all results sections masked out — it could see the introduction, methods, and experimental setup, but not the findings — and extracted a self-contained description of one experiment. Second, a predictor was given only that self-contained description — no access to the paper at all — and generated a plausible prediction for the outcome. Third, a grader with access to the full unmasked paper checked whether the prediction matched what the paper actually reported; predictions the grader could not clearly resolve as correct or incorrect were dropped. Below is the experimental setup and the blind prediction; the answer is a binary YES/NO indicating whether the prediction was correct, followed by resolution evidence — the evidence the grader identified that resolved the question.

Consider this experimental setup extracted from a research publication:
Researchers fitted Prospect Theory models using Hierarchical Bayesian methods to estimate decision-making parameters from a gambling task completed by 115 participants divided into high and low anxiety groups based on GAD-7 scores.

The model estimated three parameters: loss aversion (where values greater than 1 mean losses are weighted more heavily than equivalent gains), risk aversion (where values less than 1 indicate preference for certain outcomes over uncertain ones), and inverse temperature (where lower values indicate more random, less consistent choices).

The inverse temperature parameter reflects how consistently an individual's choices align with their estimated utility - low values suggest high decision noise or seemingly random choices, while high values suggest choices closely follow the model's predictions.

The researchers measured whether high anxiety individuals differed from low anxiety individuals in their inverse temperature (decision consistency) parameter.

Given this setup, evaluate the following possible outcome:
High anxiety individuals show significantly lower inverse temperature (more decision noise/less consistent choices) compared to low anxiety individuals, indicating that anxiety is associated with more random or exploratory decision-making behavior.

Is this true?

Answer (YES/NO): YES